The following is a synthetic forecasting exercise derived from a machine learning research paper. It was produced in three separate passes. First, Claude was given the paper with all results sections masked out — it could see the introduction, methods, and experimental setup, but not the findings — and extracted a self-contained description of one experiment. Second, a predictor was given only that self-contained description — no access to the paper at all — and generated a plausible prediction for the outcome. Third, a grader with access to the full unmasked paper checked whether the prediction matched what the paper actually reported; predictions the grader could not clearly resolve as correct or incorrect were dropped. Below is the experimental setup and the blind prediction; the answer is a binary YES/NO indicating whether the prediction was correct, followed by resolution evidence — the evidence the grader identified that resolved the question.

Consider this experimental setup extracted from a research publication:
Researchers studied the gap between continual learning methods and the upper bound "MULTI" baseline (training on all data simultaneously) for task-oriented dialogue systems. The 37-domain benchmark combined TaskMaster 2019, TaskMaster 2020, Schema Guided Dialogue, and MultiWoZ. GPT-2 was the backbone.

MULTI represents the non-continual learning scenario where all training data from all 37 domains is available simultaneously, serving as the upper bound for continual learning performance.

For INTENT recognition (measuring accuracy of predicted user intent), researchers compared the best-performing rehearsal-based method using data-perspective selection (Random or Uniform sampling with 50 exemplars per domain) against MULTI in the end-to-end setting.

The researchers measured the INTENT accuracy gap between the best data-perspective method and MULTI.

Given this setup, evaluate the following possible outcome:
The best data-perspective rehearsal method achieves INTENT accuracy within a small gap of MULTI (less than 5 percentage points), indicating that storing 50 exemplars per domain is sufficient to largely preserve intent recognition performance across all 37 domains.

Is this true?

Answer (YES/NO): NO